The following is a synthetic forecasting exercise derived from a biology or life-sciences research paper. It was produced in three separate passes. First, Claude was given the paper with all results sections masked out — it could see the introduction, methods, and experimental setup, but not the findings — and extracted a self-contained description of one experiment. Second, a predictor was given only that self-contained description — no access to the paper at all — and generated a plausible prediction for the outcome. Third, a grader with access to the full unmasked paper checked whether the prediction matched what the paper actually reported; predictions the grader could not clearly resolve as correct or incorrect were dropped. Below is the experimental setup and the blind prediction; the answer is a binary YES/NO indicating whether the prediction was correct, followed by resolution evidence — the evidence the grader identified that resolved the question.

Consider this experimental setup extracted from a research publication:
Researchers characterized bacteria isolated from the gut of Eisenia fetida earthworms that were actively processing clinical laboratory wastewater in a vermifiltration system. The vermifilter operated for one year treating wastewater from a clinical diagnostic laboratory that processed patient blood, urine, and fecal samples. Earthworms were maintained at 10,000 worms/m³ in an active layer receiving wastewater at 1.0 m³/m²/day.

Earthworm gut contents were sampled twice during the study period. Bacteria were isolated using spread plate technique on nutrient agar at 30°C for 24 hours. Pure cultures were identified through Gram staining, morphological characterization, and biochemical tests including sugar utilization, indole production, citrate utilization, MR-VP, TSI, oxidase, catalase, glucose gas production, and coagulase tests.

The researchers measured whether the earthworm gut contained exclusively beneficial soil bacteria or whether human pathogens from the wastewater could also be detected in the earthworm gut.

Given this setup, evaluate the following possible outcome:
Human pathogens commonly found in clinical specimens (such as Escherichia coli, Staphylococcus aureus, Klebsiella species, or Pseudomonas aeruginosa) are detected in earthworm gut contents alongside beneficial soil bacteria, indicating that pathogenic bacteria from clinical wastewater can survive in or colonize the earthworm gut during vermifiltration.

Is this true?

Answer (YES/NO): NO